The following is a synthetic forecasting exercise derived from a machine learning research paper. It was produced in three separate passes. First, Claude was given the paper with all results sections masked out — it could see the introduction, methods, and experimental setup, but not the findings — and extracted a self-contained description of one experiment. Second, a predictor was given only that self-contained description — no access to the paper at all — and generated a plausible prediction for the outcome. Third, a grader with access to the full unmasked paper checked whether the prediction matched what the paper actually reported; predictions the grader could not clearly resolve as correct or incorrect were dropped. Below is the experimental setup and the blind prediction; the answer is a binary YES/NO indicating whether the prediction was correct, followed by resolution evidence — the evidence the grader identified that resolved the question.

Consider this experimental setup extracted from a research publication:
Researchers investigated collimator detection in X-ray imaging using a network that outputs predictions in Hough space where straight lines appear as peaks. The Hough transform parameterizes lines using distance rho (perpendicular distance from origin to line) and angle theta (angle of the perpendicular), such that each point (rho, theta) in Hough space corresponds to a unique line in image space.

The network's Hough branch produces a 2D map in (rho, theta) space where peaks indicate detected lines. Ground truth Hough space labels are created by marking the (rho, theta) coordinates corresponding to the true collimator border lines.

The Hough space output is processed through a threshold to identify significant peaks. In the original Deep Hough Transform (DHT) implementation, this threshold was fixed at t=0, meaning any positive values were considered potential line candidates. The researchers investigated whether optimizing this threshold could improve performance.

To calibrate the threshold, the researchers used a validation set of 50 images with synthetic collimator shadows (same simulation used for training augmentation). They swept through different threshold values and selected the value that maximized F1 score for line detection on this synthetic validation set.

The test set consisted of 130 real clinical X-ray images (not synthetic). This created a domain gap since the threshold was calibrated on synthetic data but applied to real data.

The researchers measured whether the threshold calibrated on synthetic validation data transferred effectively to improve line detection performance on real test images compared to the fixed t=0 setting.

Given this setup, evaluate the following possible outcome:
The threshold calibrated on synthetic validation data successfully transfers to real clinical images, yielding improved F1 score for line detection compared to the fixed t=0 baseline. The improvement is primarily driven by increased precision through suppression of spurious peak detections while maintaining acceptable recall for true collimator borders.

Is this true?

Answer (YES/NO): YES